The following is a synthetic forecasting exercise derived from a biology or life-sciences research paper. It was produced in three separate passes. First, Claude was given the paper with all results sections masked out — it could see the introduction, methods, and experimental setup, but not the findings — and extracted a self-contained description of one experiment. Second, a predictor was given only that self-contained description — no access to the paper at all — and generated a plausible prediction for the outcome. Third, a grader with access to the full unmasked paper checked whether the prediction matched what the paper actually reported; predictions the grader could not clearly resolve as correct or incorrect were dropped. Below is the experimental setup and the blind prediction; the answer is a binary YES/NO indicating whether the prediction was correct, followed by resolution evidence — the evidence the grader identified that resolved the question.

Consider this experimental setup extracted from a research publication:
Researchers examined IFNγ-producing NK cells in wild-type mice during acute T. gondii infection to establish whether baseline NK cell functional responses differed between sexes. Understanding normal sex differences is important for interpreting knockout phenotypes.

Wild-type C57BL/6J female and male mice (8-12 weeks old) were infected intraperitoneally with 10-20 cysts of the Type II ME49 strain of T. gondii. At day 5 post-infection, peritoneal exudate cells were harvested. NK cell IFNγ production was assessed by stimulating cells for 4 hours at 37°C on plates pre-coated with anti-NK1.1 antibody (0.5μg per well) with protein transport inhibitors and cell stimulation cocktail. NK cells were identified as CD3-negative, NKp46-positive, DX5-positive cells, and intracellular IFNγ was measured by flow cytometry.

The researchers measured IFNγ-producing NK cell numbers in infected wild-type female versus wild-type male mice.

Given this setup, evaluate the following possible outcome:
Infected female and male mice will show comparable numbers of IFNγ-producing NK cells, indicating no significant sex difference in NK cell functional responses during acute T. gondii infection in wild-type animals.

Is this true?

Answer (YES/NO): YES